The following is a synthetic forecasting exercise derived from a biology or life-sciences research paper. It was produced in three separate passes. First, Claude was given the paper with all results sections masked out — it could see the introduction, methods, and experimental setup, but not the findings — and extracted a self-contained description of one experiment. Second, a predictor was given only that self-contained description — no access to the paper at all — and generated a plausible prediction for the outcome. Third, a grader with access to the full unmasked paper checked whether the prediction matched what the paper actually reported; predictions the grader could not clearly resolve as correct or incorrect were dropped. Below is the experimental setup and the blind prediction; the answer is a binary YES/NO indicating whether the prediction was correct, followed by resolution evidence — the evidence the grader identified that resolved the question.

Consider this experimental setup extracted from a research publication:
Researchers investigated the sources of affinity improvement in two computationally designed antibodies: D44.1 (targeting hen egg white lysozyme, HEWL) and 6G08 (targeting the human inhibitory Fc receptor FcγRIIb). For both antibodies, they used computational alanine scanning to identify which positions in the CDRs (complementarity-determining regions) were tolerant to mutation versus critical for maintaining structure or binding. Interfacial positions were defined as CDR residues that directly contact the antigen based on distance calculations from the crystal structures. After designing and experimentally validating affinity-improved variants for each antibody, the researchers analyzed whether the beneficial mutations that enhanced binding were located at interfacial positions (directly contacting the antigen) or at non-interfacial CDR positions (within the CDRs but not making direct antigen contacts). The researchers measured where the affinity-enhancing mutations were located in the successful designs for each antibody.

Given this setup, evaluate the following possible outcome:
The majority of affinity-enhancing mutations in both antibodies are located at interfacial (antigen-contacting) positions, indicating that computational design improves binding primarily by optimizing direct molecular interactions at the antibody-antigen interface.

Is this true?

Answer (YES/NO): NO